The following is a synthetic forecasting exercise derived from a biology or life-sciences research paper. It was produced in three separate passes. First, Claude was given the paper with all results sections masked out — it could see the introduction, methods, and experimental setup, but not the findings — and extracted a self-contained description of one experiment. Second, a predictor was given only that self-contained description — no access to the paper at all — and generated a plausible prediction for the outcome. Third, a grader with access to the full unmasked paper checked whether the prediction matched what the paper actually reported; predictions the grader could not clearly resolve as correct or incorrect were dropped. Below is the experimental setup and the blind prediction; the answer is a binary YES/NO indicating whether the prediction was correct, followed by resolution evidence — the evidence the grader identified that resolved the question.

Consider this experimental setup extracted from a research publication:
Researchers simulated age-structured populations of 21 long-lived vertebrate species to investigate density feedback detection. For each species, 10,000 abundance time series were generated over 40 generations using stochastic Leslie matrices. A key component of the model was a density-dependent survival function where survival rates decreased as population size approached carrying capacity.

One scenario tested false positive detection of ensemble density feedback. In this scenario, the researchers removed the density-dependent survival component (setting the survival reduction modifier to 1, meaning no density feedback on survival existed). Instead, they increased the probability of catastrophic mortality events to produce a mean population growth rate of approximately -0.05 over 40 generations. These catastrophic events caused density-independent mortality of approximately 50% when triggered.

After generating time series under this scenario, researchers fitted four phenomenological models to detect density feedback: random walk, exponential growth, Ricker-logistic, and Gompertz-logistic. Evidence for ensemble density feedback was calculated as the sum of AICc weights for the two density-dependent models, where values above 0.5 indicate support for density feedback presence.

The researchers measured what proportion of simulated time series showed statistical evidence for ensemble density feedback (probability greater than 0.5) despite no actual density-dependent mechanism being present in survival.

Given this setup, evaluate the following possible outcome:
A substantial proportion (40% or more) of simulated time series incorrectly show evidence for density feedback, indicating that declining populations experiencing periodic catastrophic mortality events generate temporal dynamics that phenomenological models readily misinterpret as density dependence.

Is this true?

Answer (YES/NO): NO